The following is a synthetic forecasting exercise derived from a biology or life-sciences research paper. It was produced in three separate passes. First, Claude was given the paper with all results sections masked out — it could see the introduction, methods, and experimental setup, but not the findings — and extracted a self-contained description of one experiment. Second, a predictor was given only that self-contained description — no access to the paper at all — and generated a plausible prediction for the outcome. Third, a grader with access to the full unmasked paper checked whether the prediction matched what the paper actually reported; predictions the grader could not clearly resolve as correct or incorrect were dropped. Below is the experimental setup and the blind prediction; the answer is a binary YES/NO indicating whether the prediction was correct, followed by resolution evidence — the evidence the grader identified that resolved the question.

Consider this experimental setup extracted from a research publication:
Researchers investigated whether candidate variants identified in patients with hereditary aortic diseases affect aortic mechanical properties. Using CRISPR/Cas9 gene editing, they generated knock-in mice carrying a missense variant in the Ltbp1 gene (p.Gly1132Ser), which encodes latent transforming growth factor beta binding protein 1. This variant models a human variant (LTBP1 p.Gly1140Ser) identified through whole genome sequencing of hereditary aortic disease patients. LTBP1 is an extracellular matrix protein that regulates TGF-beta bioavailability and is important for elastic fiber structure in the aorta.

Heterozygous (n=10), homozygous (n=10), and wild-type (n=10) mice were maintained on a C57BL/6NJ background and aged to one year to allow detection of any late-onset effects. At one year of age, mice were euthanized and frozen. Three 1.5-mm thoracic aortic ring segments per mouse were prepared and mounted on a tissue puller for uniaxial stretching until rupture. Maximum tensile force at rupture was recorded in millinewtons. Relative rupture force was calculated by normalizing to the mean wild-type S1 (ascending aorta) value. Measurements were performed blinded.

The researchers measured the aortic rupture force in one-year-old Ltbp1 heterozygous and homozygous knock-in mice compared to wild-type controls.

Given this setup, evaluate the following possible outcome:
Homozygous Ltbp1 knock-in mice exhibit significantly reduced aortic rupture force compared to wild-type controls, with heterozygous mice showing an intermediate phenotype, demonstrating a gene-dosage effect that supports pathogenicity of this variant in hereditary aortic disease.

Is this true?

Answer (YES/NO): NO